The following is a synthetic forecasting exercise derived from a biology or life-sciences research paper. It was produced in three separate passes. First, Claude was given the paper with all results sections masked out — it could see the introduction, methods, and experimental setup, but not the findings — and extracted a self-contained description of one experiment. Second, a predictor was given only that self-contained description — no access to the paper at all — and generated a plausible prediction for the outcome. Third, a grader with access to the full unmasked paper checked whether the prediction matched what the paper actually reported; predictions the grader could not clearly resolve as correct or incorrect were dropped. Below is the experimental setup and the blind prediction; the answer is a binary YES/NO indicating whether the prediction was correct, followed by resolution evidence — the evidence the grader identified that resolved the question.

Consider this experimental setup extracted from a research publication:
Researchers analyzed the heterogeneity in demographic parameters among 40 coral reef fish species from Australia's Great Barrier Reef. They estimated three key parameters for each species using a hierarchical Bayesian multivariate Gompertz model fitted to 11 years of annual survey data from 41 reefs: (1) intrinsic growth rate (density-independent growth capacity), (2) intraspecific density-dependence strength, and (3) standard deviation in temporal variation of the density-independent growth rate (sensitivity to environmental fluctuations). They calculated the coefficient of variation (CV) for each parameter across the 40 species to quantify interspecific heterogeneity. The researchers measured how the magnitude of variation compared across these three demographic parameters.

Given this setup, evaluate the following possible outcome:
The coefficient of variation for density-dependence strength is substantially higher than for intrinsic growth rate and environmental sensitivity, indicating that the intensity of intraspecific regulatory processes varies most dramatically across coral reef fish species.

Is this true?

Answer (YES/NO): NO